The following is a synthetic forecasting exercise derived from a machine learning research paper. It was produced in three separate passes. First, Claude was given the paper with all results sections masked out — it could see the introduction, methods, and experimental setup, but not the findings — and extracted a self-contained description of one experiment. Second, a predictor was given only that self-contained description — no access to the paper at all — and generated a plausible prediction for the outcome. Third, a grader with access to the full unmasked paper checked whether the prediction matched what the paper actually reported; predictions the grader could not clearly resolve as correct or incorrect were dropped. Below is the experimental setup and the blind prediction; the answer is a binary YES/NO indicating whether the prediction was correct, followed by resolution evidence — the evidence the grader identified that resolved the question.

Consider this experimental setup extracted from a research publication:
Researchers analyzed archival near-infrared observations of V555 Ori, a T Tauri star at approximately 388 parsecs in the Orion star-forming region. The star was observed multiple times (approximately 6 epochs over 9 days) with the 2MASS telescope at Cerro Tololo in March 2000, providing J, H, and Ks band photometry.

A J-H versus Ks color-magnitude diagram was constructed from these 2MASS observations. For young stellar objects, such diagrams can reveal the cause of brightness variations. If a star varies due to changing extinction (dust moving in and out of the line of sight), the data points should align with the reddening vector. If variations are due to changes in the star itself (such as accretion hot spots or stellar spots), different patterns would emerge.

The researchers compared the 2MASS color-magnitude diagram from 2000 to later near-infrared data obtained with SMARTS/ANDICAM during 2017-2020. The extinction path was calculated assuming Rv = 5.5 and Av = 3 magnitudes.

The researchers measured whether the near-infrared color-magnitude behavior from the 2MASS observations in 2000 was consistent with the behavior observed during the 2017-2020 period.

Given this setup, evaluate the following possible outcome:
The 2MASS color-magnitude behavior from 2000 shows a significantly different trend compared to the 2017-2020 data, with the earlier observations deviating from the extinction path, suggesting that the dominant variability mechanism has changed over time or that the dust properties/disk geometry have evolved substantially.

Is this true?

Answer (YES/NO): NO